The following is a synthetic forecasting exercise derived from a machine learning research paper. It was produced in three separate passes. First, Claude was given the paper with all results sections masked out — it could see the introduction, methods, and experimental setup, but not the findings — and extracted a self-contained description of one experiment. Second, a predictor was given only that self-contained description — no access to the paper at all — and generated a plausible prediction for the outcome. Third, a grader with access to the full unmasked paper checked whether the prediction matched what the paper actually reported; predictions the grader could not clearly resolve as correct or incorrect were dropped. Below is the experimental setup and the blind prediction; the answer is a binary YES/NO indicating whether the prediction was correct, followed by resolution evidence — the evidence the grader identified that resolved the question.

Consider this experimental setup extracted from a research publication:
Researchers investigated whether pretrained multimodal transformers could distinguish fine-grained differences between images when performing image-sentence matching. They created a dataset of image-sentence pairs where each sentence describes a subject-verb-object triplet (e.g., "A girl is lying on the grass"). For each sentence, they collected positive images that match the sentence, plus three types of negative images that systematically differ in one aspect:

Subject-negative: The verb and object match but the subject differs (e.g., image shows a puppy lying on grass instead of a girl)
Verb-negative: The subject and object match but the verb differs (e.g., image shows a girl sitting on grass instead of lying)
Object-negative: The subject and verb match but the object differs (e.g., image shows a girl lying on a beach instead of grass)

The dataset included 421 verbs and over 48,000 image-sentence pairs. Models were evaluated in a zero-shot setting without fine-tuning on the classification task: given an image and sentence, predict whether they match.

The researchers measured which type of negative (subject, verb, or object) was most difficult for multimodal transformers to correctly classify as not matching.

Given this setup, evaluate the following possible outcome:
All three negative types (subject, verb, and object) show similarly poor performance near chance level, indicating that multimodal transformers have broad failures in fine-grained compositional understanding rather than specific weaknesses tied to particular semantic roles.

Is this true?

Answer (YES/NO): NO